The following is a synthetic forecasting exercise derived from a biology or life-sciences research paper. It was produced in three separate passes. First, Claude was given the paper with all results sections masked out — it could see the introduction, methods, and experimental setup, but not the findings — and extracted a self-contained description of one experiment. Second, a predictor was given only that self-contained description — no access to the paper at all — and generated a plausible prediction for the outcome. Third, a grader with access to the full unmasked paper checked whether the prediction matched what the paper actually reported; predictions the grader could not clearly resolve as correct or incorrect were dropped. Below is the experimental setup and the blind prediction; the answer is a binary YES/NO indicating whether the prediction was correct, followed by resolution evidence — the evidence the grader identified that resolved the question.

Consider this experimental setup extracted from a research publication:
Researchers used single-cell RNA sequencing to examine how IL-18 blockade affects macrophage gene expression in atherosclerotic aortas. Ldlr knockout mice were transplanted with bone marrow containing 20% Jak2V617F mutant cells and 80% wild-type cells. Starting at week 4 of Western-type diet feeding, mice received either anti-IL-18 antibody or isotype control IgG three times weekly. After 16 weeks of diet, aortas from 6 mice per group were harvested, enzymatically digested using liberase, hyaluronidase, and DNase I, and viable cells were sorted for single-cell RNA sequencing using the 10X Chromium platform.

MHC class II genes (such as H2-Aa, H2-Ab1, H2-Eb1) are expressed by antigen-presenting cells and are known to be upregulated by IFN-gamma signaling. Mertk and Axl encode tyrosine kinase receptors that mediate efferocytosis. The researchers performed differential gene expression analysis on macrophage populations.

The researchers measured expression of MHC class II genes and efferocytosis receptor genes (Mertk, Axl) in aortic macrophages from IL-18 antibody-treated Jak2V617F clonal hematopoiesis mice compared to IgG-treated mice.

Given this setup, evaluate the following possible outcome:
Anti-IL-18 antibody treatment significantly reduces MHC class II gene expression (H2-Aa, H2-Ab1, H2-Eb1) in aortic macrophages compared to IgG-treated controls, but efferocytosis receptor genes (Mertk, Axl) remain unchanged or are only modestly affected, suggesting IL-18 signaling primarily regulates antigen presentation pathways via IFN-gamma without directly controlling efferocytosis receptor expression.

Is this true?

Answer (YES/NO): NO